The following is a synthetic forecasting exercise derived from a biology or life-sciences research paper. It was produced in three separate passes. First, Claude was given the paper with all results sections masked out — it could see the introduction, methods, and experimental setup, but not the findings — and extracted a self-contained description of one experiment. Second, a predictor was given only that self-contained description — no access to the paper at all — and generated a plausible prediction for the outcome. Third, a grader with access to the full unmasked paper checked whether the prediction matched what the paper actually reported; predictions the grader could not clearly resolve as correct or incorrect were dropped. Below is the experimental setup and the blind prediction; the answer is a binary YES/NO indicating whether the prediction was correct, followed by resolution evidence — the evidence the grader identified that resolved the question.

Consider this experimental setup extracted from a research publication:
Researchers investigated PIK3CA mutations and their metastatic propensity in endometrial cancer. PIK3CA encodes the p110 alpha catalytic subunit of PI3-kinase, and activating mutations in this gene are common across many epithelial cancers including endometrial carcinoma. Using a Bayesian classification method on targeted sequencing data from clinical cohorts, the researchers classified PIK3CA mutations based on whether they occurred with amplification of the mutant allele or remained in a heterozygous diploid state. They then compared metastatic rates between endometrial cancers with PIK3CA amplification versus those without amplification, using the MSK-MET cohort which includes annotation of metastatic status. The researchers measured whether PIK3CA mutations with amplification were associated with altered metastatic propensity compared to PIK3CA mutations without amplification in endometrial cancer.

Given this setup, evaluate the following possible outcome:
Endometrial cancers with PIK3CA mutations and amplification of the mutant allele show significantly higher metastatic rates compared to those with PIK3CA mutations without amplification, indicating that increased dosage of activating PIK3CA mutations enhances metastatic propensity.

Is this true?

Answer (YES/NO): YES